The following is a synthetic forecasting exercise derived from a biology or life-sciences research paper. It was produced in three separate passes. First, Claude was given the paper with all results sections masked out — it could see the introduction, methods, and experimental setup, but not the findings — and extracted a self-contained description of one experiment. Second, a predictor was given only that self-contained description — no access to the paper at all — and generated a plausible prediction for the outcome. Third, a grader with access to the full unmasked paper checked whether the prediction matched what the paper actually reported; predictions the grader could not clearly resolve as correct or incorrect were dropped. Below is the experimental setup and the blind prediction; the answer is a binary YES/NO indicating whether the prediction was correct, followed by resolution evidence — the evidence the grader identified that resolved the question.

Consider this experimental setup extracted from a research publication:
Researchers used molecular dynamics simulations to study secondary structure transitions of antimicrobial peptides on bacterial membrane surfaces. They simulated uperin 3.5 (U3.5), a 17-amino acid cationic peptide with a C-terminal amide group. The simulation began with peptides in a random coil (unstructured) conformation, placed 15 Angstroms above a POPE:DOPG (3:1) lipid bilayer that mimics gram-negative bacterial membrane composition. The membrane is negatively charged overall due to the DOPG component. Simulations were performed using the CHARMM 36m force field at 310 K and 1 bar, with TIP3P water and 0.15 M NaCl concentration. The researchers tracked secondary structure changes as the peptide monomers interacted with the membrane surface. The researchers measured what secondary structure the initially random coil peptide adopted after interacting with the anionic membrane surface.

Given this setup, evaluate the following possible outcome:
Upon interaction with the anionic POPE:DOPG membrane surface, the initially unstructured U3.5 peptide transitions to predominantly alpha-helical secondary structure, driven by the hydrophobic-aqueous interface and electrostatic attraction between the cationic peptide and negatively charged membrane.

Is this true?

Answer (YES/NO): YES